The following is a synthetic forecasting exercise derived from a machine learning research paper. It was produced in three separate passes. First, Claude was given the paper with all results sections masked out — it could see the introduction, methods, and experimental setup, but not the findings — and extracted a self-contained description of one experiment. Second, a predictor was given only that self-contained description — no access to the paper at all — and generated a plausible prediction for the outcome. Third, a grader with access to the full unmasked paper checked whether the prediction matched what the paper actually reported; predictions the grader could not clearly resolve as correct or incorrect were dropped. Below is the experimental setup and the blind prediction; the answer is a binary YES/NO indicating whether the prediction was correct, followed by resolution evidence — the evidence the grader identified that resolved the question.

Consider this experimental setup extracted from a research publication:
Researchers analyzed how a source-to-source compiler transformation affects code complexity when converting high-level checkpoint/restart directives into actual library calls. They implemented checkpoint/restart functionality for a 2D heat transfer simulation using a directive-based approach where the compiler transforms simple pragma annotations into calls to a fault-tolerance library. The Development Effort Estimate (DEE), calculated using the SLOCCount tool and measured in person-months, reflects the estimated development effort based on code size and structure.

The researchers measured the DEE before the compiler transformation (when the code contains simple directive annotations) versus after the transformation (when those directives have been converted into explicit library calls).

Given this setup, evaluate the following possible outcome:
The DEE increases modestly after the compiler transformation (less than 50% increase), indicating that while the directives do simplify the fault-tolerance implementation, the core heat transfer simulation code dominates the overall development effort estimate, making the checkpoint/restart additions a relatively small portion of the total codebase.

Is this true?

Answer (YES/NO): NO